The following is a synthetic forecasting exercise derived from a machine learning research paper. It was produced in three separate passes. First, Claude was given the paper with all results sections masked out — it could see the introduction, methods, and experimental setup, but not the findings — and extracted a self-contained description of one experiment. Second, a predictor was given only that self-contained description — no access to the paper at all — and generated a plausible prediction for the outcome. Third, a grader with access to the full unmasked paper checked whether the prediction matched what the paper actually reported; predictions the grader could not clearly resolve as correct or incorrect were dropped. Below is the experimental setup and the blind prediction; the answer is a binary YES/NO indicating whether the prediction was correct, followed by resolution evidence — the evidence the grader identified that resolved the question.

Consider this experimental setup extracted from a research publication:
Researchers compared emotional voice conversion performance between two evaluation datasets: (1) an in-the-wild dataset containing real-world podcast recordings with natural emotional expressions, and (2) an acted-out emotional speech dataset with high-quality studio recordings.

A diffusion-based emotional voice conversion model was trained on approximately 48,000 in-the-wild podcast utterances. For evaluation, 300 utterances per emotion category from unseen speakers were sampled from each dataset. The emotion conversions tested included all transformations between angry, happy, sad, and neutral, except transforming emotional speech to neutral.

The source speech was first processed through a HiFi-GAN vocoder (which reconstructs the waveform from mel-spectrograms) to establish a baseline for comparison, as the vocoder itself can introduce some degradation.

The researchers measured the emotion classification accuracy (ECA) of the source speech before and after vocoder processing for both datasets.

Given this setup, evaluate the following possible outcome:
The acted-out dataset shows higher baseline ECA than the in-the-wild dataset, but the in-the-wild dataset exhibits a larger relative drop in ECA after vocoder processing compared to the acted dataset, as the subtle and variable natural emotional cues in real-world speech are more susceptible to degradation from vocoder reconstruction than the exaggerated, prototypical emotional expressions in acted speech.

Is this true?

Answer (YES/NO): NO